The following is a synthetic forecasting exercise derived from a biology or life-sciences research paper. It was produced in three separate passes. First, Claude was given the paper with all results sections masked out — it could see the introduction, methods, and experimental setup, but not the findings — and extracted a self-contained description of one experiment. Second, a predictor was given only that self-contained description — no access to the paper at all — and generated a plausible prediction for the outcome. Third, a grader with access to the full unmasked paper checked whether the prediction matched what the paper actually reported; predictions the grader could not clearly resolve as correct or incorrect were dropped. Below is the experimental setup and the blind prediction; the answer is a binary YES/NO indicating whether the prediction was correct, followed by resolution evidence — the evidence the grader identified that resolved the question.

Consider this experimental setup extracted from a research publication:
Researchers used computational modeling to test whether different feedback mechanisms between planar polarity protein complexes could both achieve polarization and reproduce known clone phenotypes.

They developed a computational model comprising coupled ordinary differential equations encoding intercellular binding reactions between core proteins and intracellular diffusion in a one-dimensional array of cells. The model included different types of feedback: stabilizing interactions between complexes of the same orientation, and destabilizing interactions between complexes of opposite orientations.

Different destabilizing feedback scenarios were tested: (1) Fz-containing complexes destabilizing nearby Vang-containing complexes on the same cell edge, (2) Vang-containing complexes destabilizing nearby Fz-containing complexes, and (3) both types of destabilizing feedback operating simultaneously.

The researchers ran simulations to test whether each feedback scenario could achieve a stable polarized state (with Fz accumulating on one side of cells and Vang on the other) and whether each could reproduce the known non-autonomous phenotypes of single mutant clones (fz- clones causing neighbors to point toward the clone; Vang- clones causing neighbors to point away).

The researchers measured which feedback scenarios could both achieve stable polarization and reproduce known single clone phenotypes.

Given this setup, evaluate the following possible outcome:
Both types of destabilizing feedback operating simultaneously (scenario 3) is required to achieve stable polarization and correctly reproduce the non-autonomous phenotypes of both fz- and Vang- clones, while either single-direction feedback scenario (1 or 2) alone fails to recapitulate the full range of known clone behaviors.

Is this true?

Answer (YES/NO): YES